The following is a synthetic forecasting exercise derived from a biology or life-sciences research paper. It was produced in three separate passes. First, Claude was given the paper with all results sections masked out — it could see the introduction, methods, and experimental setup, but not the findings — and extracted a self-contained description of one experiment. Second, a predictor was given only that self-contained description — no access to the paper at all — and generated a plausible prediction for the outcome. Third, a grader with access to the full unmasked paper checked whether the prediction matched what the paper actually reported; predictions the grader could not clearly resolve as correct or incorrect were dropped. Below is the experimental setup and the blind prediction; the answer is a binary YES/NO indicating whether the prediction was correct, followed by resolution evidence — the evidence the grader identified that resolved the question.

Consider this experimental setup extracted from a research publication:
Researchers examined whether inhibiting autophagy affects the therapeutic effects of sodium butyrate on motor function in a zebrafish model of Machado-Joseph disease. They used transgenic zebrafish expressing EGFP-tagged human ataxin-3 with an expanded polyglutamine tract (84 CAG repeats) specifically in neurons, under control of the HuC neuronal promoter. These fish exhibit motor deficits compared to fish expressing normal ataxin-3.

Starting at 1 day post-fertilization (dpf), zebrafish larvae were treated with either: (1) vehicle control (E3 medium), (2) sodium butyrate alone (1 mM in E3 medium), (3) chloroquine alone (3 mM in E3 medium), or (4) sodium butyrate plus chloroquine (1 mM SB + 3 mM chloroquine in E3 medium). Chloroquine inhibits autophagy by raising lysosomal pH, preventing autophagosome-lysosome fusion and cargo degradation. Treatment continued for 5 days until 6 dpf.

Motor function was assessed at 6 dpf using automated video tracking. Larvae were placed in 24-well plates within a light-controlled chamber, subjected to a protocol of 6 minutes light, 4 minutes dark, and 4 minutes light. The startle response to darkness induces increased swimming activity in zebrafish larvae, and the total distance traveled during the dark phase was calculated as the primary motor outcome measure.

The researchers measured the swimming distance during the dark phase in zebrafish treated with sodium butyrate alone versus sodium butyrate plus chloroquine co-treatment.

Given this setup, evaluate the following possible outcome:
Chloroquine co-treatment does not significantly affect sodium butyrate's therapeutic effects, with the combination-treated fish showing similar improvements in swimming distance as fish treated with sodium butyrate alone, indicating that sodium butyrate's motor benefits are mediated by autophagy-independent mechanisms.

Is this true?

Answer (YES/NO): NO